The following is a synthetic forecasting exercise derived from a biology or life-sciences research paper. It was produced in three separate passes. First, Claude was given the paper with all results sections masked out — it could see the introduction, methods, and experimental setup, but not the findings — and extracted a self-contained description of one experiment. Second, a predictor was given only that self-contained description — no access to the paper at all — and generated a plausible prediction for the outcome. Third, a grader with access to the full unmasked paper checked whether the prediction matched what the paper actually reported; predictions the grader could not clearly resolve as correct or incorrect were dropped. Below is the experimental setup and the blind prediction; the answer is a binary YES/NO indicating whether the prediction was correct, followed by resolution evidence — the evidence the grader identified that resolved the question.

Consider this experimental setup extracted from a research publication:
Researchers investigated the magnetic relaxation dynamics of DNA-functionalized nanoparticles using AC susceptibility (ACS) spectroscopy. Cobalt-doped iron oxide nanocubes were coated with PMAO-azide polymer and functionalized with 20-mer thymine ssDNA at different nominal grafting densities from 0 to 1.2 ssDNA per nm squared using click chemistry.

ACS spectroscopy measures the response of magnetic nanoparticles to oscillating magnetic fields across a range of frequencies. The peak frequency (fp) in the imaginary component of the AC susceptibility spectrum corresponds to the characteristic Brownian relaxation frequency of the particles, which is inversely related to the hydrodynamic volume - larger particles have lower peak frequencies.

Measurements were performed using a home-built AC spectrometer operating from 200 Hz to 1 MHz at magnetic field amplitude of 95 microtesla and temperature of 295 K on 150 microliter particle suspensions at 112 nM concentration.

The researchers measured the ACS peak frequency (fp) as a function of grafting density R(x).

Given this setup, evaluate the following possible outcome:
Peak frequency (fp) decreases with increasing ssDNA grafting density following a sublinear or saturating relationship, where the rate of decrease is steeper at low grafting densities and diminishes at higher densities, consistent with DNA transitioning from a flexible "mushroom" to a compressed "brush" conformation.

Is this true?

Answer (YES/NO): NO